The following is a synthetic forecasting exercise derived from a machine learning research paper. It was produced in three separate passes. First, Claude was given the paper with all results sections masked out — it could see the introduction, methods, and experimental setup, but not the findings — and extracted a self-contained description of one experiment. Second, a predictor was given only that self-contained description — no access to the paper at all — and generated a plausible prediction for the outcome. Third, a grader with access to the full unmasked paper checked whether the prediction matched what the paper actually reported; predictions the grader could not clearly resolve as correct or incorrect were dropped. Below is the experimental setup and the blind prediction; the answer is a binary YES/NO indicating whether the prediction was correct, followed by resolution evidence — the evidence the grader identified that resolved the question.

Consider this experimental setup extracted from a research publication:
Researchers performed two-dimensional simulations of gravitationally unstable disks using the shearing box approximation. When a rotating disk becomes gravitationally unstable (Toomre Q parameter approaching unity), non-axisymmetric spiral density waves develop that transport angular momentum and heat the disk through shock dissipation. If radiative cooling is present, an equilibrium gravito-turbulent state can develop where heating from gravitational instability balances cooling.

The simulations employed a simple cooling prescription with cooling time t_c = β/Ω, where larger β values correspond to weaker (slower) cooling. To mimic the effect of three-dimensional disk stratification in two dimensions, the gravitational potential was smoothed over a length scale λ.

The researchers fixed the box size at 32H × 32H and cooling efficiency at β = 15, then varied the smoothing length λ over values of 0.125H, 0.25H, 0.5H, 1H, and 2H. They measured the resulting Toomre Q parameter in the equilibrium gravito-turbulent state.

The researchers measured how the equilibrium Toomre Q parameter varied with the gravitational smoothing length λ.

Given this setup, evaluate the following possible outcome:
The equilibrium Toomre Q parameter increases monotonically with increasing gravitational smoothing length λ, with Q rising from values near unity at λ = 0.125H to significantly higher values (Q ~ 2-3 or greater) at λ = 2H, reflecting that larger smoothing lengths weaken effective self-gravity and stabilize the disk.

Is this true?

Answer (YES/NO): NO